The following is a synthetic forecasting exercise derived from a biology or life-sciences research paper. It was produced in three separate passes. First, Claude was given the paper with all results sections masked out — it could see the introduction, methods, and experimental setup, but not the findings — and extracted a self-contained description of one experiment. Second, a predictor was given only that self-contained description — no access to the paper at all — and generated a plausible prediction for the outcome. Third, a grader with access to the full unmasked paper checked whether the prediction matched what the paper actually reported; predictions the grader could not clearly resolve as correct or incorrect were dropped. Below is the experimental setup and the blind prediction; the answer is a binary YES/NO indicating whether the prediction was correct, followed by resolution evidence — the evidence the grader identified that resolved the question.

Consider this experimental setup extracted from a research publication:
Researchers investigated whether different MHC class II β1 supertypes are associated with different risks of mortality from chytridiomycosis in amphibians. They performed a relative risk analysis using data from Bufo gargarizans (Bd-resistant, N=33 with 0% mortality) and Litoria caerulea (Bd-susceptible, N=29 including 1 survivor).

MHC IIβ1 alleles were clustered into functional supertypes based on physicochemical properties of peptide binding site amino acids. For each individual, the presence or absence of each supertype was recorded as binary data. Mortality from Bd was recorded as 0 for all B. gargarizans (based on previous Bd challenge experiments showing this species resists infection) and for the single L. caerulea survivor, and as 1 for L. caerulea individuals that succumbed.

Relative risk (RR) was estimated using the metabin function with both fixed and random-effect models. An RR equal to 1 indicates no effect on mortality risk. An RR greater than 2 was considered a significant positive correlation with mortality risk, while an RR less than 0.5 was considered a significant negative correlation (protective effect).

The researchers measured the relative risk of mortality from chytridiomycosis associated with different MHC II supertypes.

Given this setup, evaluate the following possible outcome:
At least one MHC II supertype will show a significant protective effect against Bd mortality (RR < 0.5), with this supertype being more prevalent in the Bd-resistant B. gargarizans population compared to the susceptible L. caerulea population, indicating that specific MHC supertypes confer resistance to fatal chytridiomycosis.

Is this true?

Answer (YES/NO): YES